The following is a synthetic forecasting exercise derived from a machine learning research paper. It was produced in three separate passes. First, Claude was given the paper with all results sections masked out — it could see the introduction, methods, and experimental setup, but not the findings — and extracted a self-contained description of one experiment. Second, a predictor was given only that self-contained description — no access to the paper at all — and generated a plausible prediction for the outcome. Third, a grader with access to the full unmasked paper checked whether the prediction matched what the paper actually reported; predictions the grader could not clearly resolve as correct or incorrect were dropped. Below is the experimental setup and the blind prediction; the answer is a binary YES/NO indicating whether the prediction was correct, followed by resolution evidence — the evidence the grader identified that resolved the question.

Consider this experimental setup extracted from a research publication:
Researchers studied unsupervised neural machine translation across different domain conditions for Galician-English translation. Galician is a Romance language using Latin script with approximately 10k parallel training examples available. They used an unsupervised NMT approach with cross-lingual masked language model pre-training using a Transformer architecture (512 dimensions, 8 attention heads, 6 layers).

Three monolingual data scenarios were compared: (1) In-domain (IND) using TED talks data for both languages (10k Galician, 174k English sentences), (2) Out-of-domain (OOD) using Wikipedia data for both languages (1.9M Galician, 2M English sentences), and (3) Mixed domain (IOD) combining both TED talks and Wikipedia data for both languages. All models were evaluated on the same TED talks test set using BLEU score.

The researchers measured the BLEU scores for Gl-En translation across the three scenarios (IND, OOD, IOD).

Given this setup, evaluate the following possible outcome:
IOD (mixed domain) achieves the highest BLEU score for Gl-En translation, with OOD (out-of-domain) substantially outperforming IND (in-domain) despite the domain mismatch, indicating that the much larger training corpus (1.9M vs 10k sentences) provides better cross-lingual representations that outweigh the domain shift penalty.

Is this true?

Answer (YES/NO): YES